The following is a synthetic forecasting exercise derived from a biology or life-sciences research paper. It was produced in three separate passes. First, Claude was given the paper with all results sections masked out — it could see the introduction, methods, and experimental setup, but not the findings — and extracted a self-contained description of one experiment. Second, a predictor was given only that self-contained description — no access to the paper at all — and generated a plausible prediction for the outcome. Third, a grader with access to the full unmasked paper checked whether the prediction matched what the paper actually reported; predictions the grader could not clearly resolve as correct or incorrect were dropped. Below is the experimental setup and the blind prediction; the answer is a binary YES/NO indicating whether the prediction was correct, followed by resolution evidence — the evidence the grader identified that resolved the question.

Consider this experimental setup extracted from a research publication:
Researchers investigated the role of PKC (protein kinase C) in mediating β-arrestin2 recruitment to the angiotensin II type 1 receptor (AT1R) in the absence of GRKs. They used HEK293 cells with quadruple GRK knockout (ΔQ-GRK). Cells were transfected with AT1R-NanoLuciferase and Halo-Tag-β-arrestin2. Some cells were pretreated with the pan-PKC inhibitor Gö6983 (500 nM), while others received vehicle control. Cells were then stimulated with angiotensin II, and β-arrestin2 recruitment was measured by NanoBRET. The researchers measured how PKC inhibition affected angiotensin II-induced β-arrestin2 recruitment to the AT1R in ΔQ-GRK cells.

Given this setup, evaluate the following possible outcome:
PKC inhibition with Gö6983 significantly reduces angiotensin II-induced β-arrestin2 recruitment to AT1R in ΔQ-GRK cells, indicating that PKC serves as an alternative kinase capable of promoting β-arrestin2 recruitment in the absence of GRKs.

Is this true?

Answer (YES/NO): YES